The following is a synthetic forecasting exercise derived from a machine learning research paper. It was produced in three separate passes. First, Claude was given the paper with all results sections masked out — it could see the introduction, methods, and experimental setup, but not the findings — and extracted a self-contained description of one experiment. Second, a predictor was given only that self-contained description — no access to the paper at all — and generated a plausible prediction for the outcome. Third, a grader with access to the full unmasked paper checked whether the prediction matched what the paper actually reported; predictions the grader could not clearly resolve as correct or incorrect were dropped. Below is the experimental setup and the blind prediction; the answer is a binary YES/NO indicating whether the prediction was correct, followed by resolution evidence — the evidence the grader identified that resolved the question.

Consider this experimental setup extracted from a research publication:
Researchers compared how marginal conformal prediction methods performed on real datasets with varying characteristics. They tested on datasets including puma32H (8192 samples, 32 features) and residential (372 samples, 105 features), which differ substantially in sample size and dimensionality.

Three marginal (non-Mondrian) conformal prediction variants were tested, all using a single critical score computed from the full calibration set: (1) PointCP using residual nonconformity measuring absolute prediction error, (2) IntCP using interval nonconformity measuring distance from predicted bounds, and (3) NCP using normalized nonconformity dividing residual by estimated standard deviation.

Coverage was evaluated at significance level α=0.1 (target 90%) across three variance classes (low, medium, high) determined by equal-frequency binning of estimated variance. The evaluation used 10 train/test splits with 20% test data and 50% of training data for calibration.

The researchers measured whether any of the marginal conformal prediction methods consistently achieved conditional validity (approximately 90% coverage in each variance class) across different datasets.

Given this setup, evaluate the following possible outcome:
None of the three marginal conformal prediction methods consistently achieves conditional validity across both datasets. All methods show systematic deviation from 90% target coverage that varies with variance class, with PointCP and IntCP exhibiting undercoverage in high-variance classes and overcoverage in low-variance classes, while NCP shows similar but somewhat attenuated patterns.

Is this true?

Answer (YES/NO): NO